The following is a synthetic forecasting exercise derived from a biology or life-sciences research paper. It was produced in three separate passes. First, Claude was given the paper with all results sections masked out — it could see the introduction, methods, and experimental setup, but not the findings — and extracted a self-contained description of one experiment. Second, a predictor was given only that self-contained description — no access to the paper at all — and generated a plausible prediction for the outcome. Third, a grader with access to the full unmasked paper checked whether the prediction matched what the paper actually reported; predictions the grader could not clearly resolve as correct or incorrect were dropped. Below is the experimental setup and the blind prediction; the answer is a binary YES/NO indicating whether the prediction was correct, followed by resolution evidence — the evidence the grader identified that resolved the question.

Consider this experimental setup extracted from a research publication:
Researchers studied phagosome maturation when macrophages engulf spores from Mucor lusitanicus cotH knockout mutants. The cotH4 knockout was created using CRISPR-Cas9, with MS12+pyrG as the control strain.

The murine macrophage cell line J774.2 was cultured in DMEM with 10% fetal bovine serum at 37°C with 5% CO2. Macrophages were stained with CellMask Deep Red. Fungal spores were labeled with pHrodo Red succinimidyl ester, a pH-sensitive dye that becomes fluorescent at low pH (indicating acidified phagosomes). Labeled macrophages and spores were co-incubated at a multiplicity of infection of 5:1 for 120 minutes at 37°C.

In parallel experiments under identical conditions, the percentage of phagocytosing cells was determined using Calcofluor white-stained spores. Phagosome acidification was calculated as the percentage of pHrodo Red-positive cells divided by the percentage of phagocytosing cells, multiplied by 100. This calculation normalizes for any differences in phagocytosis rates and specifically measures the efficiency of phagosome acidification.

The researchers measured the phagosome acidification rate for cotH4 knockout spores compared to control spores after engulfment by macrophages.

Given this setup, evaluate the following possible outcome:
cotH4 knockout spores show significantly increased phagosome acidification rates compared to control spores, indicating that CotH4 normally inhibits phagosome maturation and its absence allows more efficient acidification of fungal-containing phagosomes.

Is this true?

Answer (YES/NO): NO